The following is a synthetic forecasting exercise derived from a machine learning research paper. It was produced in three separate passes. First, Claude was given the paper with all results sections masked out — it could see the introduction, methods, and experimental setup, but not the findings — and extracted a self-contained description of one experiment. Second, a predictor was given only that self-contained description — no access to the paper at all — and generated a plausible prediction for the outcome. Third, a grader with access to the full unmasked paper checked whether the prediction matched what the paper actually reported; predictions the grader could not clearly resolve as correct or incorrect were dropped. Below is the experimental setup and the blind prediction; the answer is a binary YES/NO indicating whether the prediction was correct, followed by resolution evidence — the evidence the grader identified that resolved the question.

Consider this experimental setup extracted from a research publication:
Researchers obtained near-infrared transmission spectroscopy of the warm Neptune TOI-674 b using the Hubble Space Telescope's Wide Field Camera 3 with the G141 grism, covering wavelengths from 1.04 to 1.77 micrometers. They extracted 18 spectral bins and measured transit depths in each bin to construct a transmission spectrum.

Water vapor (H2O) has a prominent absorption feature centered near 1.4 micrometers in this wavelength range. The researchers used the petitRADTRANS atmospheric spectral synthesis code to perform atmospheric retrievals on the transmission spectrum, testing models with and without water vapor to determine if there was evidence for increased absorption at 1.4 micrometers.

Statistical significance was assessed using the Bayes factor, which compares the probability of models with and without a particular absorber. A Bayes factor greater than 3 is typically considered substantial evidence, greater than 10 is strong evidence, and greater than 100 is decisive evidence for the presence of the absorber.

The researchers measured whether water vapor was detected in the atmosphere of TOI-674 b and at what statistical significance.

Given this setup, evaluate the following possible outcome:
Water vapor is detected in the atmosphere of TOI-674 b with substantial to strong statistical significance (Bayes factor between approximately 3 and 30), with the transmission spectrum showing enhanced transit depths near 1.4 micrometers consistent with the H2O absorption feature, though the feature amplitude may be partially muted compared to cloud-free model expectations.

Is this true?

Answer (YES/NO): YES